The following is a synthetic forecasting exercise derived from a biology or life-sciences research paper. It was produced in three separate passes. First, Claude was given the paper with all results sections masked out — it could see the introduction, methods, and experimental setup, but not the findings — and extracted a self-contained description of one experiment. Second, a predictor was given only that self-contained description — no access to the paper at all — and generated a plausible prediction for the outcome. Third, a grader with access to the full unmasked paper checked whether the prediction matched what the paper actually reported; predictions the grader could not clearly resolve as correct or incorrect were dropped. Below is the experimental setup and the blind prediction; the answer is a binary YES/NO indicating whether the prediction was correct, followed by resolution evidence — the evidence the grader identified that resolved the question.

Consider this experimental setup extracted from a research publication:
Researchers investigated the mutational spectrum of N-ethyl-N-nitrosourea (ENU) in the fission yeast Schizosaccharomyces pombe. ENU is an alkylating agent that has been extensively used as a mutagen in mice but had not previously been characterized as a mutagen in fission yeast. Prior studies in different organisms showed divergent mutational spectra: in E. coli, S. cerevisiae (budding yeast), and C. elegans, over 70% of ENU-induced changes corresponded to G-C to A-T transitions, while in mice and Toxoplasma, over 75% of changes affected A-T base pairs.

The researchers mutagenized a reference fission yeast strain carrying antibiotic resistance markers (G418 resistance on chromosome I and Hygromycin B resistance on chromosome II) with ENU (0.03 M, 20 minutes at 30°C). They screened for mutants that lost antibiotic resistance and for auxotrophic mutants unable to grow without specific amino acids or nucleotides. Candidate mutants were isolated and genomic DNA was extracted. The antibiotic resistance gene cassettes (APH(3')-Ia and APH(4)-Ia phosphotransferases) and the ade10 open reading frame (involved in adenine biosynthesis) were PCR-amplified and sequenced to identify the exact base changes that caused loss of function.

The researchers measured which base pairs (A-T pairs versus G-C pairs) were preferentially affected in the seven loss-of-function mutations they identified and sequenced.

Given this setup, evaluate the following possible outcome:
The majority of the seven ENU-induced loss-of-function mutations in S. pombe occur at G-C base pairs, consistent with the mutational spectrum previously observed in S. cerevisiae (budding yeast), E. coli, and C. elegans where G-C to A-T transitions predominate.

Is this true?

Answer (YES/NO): NO